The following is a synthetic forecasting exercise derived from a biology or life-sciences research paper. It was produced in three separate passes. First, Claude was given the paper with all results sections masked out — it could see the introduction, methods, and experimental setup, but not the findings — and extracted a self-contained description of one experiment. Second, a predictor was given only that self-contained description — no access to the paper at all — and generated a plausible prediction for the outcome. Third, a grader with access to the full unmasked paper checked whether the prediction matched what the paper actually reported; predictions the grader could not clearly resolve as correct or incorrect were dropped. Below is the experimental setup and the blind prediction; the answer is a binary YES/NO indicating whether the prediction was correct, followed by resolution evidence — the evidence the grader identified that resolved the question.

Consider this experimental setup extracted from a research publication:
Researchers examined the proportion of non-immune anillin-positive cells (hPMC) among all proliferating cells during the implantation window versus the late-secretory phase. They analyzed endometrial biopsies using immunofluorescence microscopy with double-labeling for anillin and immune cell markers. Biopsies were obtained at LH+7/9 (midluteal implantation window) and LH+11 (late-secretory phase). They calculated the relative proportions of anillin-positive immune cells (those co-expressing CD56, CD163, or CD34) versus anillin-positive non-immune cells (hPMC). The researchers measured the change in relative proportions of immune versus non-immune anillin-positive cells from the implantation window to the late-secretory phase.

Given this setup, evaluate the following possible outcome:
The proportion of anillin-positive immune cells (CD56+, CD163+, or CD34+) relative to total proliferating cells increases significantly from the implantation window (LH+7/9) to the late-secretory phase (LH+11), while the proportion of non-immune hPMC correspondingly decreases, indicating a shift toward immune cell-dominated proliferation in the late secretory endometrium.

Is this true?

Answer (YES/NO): YES